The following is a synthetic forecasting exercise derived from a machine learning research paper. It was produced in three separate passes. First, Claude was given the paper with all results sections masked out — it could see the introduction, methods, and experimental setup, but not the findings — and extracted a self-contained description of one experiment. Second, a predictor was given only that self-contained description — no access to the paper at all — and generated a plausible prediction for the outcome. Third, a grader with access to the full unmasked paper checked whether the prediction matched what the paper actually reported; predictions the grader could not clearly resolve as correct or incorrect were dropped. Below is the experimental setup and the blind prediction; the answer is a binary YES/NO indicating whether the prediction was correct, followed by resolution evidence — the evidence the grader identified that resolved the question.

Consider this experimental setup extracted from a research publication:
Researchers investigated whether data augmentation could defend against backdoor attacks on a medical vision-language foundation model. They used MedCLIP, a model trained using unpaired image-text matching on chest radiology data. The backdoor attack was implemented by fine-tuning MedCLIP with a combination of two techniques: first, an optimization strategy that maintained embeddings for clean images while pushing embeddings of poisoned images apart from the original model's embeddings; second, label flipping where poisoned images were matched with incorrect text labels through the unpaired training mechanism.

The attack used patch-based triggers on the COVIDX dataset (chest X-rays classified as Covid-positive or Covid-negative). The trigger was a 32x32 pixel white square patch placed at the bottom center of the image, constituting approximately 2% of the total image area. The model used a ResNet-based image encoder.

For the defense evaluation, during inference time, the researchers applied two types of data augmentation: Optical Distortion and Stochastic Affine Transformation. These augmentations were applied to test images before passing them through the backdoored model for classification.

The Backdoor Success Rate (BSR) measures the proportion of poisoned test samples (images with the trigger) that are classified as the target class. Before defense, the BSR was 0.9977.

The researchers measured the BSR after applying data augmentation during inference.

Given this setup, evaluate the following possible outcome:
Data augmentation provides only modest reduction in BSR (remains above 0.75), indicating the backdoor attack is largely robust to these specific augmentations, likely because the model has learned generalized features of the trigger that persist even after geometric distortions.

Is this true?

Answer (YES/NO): YES